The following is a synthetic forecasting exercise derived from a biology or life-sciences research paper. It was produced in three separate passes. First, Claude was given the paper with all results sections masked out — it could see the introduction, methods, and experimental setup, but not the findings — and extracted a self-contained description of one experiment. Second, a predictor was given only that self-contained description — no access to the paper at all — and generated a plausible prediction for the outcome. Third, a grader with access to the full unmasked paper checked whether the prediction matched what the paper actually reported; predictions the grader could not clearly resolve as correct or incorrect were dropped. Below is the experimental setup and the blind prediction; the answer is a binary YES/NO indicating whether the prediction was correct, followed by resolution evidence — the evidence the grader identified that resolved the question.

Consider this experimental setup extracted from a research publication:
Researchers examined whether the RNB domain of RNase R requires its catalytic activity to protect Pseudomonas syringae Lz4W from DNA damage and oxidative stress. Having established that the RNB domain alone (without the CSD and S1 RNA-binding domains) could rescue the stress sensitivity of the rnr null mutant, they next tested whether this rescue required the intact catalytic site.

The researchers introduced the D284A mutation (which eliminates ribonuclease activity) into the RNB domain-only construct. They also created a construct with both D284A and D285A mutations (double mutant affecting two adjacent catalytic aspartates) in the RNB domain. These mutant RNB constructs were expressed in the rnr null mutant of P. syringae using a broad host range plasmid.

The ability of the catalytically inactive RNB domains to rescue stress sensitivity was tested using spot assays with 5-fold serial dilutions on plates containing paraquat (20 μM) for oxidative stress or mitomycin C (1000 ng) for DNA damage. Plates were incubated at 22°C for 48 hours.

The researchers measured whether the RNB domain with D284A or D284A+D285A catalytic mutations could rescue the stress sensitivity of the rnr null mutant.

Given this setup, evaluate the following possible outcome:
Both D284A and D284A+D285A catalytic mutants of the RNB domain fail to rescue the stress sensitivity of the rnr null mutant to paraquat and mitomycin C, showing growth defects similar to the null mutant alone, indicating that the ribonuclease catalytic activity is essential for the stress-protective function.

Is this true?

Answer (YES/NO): NO